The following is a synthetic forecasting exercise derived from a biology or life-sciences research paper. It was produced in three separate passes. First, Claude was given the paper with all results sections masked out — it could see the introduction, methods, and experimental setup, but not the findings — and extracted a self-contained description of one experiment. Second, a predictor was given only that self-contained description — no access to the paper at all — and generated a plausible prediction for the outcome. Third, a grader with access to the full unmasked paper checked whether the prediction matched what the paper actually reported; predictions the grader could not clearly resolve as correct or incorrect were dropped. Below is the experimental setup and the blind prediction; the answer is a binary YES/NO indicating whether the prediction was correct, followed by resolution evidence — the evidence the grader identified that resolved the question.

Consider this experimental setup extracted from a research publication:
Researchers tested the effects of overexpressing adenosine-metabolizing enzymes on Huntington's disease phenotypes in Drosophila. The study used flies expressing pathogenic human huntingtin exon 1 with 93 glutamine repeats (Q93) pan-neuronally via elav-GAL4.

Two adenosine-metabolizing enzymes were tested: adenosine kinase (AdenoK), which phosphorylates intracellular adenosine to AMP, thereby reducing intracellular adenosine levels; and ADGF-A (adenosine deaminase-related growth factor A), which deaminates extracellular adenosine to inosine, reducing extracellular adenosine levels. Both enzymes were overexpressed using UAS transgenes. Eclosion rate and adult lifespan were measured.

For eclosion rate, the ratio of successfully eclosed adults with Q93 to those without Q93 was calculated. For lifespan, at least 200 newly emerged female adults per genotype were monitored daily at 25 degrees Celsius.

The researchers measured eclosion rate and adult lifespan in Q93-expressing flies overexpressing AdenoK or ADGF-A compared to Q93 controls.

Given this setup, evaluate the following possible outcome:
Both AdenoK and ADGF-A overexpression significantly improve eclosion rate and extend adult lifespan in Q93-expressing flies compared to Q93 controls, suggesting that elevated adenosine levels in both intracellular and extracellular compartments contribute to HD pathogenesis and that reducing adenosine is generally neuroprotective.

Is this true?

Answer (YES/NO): NO